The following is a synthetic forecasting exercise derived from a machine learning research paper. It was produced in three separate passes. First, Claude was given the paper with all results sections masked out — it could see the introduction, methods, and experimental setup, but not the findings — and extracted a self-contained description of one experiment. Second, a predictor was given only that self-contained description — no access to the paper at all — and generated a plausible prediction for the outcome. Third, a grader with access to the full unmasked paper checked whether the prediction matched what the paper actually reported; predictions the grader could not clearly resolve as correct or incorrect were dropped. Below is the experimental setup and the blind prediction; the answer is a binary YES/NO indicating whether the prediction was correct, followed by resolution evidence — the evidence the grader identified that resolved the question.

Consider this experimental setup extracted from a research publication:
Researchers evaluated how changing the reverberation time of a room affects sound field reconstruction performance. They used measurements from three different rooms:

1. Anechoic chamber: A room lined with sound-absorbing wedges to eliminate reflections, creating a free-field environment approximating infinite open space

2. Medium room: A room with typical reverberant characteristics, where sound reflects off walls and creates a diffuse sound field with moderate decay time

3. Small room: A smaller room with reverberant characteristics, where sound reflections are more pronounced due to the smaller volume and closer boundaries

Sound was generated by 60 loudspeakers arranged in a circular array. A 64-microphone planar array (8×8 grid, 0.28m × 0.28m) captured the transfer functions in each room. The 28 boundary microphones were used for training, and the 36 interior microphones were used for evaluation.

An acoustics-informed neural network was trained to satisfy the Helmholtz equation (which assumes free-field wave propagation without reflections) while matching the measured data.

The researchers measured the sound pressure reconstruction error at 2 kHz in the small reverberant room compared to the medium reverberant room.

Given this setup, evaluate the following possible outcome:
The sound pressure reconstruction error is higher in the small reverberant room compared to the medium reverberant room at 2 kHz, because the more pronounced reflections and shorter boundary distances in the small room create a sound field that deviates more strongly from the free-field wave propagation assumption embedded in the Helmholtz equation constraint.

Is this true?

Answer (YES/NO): YES